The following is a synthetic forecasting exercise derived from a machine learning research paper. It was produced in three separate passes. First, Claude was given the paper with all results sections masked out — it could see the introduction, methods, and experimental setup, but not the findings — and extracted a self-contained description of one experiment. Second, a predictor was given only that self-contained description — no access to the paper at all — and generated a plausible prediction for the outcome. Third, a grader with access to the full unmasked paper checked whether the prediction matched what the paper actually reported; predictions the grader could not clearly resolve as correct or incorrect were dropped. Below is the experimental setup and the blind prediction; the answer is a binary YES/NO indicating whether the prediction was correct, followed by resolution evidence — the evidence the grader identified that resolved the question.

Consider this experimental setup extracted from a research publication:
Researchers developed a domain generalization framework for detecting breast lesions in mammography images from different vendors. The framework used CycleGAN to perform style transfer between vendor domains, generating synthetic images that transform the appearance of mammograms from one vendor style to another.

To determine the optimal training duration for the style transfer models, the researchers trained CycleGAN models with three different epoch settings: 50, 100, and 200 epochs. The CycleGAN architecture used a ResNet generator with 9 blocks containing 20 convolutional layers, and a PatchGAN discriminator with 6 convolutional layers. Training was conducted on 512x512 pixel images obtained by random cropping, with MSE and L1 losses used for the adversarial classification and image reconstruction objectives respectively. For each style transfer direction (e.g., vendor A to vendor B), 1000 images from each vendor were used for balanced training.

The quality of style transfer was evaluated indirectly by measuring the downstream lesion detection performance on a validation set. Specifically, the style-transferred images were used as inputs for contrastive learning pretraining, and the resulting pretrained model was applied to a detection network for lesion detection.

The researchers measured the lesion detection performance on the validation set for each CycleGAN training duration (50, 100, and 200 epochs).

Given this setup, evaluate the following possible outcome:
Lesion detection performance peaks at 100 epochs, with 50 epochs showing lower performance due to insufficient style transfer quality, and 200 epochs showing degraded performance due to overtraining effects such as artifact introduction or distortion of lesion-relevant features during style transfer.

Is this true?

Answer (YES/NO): NO